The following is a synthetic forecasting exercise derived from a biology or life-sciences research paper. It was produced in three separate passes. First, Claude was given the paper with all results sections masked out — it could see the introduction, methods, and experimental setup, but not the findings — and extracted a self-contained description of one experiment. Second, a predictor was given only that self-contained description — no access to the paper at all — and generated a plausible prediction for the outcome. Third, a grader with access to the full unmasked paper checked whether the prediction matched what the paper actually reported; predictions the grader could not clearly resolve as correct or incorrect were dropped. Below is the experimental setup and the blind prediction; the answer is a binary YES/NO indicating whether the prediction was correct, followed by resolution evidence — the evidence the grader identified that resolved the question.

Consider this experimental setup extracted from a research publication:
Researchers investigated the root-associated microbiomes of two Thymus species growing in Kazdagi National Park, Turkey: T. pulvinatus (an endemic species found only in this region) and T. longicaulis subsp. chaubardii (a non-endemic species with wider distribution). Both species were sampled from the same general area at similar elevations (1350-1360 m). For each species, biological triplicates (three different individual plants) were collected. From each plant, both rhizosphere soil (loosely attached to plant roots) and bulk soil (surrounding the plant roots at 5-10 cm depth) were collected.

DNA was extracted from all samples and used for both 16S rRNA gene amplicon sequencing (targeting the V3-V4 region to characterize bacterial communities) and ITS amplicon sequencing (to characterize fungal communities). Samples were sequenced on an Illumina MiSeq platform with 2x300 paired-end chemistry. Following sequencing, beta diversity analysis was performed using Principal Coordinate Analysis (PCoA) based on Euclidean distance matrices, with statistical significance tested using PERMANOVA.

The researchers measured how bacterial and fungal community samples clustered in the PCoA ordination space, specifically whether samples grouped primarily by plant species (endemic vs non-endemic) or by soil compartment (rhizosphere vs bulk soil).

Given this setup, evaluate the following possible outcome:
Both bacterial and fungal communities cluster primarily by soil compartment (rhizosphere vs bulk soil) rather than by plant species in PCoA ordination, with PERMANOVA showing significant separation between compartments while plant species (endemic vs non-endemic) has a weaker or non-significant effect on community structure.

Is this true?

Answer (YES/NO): NO